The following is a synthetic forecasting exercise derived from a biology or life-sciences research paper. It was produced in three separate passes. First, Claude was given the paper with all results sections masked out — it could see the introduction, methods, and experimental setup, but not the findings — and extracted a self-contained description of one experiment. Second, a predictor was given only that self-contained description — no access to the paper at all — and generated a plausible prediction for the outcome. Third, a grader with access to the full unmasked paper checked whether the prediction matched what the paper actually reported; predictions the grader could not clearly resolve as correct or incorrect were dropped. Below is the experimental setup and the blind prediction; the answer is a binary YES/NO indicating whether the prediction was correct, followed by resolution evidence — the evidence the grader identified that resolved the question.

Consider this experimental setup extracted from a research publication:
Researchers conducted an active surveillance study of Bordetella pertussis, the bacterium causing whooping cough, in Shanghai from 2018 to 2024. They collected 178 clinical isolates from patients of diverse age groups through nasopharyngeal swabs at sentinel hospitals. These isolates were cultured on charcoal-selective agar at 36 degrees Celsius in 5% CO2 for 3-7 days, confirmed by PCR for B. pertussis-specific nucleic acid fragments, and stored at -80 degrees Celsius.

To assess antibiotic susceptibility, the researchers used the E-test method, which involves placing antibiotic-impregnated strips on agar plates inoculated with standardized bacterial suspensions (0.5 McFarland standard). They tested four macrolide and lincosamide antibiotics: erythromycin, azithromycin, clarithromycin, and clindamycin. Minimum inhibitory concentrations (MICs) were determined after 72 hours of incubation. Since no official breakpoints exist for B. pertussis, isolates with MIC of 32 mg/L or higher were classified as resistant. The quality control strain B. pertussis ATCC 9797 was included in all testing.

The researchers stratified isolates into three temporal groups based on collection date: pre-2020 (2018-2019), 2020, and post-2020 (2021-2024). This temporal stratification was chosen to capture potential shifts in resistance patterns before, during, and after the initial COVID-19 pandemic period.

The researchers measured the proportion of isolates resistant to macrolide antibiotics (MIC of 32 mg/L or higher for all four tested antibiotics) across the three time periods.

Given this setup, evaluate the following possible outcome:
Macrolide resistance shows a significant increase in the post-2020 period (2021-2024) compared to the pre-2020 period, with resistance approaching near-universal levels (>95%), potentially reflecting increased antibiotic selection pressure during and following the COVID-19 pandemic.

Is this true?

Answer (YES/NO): YES